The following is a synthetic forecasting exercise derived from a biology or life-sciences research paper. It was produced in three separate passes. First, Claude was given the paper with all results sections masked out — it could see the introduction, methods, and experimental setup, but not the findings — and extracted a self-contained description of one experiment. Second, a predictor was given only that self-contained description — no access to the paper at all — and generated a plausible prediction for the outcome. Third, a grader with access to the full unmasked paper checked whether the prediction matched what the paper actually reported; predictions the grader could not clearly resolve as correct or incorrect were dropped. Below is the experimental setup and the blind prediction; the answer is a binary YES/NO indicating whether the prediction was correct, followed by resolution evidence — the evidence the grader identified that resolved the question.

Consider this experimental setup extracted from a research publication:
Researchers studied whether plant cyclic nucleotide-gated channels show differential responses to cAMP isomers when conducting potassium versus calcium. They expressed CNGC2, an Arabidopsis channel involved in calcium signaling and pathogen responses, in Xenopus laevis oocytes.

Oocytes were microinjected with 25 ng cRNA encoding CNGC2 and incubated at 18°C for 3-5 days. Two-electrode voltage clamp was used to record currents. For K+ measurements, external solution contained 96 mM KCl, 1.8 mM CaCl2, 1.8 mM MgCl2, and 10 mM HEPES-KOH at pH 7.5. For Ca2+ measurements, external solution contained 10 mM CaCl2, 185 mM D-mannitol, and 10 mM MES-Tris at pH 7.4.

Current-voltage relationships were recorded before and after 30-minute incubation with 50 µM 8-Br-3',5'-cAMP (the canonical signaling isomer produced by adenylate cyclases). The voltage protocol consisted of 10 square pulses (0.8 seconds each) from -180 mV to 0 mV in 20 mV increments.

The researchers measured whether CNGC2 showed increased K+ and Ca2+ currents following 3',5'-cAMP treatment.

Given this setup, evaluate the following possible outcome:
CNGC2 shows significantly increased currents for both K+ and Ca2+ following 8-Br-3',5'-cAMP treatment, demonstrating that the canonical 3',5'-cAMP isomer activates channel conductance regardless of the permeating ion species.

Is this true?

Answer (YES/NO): YES